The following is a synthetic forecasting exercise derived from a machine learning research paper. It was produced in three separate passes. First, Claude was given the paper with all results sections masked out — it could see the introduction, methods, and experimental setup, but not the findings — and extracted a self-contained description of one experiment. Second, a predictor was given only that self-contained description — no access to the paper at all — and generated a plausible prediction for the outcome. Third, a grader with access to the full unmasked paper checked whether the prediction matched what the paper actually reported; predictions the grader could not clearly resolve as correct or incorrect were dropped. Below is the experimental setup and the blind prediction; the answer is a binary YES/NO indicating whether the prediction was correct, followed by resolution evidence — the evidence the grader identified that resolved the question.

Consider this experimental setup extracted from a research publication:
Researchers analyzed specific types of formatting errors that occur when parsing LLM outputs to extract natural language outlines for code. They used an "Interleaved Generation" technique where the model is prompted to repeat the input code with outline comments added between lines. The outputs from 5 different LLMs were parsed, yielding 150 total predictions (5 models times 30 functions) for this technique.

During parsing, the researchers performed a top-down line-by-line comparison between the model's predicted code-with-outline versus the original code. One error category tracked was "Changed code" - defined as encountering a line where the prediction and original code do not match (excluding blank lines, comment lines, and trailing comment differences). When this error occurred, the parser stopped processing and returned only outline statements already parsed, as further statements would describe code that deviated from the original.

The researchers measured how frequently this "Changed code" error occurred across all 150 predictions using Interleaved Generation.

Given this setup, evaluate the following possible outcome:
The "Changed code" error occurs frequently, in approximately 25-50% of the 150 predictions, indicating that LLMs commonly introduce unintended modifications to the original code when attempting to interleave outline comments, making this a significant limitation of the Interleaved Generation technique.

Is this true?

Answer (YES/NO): NO